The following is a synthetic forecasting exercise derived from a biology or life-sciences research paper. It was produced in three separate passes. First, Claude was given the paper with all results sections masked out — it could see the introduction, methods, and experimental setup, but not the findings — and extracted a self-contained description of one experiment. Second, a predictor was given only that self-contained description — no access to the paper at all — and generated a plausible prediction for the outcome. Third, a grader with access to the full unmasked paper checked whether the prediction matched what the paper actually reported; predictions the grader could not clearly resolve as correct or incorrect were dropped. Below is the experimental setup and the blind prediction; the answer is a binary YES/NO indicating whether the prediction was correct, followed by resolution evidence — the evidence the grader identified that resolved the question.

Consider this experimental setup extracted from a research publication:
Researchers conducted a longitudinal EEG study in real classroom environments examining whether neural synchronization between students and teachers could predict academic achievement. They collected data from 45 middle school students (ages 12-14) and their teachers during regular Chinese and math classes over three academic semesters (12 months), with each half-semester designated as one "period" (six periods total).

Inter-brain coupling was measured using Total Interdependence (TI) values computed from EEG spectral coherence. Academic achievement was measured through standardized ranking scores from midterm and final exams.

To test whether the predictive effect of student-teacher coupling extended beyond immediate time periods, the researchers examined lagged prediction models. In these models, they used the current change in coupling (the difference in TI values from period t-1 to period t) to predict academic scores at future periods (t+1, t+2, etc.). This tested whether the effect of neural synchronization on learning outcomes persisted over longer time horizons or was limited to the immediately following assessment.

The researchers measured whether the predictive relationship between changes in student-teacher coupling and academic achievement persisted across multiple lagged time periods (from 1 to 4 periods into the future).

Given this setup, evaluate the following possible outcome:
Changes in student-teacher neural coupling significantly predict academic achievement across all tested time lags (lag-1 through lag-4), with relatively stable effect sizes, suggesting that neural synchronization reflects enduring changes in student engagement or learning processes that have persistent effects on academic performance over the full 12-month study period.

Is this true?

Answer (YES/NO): NO